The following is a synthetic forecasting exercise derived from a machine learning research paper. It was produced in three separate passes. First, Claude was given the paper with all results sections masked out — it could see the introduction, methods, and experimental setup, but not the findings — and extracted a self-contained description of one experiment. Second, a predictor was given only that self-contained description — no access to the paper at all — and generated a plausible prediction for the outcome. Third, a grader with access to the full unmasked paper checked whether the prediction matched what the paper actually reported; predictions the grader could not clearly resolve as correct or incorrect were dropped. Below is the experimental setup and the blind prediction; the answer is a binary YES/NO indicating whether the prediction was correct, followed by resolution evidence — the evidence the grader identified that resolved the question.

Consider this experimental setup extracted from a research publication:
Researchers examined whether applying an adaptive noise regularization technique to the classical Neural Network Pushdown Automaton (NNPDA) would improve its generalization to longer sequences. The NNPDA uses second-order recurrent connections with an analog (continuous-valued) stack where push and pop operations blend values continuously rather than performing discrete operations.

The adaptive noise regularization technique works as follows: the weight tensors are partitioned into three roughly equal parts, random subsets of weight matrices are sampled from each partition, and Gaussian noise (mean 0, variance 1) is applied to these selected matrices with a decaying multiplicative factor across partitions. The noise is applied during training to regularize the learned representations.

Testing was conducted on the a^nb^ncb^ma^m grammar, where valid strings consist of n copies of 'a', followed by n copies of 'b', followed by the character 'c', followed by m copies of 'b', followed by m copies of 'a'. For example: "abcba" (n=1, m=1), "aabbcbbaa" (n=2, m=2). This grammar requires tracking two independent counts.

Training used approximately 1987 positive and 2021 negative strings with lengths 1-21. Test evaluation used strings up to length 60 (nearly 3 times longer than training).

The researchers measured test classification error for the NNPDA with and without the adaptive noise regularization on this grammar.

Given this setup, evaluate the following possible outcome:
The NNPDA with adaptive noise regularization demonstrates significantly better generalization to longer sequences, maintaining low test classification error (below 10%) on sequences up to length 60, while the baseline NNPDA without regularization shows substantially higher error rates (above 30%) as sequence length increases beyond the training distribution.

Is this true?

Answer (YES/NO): NO